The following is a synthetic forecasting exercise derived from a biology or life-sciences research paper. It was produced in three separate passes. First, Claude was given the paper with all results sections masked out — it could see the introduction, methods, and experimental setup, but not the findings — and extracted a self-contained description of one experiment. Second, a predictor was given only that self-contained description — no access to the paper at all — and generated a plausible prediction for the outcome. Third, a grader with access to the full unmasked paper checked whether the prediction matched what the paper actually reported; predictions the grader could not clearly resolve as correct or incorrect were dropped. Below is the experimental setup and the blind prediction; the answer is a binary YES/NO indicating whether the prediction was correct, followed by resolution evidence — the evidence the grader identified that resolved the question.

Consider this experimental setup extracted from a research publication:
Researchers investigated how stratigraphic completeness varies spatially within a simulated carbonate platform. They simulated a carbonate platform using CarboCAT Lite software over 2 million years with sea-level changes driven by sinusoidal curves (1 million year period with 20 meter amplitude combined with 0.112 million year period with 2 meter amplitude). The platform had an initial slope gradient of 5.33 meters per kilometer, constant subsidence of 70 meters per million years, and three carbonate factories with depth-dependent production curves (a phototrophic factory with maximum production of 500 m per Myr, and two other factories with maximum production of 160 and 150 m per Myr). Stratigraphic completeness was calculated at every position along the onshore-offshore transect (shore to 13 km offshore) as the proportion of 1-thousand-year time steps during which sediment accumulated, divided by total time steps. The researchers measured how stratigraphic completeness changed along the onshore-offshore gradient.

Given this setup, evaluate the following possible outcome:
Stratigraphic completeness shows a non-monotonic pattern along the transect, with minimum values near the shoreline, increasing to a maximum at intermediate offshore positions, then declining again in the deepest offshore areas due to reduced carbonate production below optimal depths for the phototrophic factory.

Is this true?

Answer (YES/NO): NO